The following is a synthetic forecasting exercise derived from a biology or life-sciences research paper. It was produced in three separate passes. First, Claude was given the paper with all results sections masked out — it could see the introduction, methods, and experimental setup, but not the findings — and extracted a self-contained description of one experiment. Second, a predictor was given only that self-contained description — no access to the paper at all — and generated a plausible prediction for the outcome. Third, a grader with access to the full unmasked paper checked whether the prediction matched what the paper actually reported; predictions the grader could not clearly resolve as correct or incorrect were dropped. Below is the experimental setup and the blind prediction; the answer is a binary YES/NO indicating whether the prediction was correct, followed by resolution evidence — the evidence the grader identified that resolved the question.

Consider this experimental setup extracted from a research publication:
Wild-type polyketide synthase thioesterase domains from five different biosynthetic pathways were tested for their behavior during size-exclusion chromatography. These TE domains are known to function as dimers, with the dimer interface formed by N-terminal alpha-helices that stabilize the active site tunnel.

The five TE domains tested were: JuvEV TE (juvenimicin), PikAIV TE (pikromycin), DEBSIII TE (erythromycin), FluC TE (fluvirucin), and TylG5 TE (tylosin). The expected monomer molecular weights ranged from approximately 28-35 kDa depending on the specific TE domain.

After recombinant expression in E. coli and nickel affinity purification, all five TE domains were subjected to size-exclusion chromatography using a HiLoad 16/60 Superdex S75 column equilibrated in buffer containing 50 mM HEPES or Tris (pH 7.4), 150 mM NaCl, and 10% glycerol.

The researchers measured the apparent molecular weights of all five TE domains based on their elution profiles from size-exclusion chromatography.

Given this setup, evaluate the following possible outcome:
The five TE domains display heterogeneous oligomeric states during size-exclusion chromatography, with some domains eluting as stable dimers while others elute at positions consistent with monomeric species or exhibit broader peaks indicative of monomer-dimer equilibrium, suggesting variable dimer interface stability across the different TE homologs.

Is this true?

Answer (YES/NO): NO